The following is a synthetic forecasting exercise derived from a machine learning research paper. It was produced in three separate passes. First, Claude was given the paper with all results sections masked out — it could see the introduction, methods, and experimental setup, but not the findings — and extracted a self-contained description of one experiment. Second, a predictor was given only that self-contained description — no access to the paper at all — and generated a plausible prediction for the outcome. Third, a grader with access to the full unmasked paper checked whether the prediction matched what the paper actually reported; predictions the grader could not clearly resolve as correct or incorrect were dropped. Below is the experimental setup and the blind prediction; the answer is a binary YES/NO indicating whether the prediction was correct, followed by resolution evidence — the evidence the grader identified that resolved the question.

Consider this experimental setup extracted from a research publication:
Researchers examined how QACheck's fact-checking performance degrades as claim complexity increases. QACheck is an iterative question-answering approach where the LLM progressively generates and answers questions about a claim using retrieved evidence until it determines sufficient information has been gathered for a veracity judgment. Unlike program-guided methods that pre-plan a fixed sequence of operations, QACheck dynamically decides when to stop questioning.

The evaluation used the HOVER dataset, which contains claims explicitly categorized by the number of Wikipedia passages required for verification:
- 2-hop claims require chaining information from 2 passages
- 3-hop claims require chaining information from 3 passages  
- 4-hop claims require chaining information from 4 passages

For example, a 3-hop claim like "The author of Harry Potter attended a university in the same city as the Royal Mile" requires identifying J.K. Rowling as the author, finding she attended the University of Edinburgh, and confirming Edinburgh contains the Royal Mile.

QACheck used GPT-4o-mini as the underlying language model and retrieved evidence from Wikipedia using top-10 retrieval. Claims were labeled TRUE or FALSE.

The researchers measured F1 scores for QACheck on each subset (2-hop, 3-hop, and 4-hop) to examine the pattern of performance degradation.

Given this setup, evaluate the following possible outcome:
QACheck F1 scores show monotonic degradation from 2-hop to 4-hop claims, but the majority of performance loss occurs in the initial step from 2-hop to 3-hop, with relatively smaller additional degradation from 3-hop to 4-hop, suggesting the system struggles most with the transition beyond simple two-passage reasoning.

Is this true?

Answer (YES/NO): YES